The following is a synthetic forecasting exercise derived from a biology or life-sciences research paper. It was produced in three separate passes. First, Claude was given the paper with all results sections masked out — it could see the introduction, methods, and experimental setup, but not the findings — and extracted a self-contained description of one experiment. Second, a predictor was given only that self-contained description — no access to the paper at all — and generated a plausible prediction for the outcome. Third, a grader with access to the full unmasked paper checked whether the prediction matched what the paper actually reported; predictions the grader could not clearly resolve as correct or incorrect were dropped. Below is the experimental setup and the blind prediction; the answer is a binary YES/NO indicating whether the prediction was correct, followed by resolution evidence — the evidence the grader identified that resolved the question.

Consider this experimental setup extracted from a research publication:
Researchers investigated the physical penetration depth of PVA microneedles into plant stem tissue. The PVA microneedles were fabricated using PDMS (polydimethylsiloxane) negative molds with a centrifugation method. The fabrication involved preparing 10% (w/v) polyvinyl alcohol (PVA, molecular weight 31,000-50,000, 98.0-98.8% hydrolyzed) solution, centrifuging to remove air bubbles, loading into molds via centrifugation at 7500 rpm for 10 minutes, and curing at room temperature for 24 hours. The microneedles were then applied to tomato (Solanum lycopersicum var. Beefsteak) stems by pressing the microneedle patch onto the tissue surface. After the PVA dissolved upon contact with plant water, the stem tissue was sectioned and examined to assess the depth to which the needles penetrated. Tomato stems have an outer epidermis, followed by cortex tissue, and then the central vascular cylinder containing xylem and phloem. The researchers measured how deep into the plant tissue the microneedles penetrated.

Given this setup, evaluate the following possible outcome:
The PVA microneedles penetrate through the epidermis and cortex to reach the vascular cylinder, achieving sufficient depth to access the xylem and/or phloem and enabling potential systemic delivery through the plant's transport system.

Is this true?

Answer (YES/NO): YES